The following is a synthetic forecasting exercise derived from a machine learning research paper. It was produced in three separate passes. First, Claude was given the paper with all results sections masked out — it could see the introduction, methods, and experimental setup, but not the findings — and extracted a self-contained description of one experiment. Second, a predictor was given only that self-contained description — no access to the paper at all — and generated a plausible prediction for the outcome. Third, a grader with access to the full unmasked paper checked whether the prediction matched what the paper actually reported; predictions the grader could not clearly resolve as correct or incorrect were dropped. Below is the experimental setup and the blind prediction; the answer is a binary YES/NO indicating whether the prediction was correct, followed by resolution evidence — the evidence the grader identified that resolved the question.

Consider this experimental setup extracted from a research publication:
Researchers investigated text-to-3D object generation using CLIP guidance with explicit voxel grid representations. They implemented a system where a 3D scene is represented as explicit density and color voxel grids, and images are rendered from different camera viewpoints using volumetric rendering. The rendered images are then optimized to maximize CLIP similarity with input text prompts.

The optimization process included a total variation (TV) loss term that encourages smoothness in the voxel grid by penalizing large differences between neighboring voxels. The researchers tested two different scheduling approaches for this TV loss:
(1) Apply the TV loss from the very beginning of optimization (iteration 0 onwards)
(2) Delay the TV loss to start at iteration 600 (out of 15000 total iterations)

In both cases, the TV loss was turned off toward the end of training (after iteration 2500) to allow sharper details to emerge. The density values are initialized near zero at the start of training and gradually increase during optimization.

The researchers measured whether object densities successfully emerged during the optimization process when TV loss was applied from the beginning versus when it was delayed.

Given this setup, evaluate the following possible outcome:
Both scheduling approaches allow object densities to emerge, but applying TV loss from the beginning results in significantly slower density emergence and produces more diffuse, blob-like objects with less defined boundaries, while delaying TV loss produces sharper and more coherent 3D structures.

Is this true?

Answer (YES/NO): NO